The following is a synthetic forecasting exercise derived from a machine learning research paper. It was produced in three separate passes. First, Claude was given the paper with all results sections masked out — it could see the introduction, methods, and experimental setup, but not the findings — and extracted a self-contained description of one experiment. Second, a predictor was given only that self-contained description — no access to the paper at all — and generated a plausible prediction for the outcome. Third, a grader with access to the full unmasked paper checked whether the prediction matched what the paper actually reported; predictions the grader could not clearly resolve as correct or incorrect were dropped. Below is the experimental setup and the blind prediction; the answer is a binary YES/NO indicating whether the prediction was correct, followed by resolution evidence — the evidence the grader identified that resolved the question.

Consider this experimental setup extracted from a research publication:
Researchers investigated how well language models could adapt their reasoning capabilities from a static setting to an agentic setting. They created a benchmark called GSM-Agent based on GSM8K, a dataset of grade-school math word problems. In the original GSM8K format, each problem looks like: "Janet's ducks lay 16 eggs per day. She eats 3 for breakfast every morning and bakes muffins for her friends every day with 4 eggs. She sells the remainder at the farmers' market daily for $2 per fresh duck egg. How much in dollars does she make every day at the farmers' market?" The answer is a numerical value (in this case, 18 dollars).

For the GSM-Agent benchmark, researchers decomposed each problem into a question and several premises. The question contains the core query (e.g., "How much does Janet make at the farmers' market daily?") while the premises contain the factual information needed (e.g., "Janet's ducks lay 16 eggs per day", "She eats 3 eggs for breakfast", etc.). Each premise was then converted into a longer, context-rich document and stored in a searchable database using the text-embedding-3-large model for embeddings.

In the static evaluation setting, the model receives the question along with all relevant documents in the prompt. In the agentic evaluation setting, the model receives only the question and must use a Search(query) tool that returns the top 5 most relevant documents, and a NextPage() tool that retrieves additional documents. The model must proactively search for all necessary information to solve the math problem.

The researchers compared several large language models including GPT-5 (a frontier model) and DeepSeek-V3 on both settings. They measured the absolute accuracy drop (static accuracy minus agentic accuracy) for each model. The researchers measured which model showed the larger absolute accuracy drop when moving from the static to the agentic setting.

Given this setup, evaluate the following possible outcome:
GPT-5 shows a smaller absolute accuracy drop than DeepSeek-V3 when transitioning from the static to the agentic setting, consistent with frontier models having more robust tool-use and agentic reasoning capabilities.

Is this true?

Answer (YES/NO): YES